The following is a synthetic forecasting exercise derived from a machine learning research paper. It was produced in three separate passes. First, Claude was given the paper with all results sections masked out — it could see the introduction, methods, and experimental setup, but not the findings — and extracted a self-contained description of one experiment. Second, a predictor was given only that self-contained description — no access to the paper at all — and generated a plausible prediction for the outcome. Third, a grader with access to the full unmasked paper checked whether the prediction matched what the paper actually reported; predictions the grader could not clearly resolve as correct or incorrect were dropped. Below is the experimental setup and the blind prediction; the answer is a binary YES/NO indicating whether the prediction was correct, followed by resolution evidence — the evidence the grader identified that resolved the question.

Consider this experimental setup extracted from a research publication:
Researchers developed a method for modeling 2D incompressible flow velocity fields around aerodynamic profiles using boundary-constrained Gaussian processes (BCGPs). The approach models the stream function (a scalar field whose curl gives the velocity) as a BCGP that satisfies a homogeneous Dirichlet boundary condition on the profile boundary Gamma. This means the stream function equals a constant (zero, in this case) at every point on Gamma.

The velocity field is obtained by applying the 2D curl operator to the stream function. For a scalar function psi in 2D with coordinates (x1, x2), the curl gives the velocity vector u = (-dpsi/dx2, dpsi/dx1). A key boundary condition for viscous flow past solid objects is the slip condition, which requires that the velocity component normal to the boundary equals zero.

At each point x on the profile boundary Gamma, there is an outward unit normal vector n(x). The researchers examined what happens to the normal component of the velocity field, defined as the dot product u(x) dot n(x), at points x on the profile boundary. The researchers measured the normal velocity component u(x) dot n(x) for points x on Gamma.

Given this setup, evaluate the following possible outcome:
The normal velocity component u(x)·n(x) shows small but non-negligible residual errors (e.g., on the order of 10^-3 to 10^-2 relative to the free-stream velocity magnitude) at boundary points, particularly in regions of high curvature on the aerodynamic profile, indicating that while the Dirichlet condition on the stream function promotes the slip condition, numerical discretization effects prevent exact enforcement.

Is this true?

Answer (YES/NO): NO